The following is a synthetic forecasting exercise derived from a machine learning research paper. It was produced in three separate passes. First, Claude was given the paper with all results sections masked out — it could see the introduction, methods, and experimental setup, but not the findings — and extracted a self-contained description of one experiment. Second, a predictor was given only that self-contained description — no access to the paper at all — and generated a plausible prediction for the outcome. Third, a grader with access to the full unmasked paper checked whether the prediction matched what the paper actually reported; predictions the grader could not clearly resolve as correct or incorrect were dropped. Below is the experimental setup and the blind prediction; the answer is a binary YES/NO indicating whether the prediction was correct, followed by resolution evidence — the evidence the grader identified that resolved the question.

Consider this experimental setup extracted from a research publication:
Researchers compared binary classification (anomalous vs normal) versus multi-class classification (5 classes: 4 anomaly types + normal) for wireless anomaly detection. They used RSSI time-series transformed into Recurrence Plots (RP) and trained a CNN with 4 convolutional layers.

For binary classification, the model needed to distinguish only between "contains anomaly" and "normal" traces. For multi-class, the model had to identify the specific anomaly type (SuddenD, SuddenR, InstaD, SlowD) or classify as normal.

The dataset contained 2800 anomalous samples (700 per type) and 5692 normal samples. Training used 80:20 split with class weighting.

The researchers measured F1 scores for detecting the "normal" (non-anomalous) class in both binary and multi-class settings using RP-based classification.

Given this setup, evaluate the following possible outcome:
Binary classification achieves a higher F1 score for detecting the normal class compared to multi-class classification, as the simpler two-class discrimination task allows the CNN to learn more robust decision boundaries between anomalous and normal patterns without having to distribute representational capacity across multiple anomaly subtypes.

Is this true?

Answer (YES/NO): NO